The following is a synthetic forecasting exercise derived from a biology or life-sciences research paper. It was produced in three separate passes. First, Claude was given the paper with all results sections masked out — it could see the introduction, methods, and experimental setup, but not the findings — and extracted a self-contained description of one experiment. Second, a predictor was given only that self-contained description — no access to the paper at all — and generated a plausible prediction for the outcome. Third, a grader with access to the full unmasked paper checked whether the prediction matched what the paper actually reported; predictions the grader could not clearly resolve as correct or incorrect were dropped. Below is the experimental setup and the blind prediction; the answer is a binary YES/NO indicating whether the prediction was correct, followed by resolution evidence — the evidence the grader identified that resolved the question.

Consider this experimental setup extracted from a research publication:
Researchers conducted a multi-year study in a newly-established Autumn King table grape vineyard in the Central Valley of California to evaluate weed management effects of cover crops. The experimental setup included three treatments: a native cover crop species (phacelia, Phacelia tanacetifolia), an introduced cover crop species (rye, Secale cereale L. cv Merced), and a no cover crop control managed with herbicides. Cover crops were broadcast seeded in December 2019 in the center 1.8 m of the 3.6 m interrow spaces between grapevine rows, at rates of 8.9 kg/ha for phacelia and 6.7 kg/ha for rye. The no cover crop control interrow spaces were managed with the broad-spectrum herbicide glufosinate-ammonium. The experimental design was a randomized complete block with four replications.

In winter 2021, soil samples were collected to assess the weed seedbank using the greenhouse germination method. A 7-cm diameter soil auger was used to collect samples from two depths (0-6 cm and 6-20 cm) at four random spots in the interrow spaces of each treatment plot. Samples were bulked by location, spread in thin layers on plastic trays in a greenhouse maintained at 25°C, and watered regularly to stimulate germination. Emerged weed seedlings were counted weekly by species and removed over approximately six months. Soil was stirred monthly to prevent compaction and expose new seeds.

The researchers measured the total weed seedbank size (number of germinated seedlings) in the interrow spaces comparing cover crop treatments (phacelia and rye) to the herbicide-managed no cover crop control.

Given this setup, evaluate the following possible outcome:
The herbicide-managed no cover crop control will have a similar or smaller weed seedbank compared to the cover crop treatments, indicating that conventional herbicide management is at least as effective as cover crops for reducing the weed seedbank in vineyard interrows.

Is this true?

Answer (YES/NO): YES